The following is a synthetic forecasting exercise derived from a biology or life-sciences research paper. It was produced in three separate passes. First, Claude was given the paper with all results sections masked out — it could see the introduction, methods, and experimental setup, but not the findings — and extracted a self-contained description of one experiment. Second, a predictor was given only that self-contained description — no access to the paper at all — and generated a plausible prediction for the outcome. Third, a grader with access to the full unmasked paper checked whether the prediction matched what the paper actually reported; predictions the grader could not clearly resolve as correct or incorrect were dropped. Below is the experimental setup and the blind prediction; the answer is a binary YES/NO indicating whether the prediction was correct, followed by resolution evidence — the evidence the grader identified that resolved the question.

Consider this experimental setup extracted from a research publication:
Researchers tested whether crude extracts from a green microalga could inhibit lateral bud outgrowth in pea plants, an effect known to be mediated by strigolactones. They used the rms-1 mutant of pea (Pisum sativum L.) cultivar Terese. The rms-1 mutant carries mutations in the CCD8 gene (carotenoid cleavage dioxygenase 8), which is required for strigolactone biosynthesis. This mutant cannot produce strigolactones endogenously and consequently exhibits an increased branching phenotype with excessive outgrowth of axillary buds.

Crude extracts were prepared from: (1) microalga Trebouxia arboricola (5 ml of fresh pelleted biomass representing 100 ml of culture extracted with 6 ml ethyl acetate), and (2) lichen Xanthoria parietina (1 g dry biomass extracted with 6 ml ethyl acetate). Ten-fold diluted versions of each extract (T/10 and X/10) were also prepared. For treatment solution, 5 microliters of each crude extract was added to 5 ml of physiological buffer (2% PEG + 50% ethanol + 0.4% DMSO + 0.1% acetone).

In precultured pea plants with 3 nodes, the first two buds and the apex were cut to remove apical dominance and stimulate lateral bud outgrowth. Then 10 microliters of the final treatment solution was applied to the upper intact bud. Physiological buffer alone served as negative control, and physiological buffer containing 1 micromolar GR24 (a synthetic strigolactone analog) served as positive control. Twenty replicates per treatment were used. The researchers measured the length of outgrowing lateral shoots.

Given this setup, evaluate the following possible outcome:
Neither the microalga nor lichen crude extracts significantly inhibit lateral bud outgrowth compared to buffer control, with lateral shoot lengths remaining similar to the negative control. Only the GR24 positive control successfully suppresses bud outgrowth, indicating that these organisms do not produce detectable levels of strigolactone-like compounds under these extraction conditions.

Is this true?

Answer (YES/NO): NO